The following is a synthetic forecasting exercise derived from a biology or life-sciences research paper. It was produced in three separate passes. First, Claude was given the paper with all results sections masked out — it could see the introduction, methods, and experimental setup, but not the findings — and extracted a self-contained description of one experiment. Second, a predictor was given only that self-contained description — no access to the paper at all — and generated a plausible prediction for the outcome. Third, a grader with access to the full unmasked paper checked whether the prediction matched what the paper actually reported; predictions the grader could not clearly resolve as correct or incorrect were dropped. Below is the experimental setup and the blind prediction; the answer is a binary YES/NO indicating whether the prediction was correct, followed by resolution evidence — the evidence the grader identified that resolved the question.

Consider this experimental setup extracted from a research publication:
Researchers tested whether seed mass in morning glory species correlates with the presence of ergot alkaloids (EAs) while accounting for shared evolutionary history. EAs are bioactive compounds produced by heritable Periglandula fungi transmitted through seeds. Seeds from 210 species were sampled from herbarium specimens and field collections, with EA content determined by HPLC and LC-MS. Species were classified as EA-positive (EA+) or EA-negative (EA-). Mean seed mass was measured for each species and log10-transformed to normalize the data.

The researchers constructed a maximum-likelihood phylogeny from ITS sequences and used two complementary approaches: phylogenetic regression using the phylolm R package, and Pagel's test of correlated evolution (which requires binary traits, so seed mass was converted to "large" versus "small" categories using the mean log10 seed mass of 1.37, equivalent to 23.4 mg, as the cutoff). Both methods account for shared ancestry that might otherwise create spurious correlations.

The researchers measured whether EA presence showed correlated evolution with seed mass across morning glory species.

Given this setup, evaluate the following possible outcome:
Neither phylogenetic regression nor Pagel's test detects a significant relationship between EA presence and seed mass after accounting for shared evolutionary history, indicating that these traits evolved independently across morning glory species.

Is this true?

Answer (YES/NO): NO